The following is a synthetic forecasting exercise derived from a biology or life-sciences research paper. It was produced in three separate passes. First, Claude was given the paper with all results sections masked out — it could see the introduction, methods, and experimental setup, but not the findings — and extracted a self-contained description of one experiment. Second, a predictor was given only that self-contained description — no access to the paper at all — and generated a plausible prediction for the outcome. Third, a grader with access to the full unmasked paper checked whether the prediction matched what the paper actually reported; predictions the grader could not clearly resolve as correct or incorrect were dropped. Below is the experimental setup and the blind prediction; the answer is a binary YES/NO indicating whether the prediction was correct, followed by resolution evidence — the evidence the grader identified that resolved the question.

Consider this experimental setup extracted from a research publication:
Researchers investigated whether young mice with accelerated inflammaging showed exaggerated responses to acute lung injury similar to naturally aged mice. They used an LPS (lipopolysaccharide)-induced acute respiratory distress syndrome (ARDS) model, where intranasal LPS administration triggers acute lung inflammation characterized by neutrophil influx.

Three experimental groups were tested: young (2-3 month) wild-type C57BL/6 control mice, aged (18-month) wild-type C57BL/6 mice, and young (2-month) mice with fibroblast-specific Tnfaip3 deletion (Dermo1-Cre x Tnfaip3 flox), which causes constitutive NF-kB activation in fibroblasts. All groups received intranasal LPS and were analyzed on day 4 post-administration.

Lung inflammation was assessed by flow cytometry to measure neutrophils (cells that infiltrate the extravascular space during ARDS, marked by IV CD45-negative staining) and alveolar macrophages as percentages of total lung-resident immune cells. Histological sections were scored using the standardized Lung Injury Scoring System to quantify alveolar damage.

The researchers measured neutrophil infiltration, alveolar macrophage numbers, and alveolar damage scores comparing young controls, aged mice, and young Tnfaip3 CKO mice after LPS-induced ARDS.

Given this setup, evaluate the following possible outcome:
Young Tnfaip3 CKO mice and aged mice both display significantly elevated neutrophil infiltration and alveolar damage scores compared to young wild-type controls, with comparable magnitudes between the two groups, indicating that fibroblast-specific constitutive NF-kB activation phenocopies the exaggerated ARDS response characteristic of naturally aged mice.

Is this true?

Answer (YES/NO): YES